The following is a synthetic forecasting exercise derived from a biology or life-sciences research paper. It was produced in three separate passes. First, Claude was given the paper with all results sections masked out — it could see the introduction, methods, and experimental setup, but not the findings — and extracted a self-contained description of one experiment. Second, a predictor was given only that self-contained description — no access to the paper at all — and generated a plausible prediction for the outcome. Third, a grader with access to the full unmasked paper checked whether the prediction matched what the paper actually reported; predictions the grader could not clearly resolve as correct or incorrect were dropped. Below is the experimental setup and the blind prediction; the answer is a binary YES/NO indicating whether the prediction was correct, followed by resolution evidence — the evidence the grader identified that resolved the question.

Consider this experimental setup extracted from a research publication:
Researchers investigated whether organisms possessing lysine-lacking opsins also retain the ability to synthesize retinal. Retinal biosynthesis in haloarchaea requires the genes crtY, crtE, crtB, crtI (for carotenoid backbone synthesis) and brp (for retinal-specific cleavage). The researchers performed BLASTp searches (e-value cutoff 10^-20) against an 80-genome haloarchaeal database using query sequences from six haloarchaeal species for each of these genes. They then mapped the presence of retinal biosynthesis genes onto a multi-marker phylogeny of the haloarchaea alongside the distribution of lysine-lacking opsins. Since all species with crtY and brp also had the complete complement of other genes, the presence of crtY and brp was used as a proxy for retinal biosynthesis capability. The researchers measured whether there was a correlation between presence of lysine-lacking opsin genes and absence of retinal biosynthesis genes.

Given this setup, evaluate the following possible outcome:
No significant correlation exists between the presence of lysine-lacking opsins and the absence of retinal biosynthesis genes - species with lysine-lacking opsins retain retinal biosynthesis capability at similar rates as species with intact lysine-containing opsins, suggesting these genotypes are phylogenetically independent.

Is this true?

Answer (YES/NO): NO